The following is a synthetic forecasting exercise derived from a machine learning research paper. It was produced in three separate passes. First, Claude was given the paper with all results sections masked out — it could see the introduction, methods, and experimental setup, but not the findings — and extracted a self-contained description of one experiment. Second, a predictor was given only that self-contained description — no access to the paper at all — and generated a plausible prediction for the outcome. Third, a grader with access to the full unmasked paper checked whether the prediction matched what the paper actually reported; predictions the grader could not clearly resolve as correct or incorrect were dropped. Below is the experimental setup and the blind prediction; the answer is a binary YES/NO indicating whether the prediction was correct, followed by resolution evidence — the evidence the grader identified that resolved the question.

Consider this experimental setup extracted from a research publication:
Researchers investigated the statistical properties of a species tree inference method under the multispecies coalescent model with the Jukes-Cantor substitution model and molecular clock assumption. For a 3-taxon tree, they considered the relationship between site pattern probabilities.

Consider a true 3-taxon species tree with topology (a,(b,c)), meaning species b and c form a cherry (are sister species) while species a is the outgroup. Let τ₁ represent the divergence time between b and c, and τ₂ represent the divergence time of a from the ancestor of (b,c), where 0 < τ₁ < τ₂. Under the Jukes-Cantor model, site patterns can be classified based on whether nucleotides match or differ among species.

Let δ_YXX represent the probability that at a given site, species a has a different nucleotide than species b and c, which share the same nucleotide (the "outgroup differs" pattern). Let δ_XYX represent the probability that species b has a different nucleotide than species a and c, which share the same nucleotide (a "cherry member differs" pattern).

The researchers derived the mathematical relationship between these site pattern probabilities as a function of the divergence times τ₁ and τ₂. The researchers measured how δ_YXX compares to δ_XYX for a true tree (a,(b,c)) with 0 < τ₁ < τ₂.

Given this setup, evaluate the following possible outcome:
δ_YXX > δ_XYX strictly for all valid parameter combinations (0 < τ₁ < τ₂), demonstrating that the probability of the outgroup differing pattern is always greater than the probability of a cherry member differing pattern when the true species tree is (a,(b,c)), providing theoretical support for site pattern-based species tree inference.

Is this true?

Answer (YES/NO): YES